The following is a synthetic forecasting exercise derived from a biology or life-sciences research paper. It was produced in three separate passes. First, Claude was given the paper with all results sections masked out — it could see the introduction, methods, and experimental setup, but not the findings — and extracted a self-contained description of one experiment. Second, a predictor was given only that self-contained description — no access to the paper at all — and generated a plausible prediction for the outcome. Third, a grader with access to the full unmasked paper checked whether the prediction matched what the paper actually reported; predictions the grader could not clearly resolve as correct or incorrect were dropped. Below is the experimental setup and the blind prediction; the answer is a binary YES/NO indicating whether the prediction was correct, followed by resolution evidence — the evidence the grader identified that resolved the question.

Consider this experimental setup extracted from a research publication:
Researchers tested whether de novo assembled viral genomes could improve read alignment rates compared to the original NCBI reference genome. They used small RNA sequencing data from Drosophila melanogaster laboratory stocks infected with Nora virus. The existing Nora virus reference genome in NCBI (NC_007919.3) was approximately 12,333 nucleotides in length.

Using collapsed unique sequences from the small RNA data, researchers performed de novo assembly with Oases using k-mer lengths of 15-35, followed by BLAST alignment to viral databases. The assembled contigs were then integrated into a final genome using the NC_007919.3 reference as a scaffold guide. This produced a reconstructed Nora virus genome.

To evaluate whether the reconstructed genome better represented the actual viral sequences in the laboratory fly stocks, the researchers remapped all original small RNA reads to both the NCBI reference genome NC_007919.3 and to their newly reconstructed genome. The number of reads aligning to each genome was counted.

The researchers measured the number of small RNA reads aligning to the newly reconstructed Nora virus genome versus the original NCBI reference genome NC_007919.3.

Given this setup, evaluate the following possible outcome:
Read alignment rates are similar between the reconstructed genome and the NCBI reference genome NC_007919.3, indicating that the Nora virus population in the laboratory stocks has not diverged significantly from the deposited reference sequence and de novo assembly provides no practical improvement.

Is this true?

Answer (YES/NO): NO